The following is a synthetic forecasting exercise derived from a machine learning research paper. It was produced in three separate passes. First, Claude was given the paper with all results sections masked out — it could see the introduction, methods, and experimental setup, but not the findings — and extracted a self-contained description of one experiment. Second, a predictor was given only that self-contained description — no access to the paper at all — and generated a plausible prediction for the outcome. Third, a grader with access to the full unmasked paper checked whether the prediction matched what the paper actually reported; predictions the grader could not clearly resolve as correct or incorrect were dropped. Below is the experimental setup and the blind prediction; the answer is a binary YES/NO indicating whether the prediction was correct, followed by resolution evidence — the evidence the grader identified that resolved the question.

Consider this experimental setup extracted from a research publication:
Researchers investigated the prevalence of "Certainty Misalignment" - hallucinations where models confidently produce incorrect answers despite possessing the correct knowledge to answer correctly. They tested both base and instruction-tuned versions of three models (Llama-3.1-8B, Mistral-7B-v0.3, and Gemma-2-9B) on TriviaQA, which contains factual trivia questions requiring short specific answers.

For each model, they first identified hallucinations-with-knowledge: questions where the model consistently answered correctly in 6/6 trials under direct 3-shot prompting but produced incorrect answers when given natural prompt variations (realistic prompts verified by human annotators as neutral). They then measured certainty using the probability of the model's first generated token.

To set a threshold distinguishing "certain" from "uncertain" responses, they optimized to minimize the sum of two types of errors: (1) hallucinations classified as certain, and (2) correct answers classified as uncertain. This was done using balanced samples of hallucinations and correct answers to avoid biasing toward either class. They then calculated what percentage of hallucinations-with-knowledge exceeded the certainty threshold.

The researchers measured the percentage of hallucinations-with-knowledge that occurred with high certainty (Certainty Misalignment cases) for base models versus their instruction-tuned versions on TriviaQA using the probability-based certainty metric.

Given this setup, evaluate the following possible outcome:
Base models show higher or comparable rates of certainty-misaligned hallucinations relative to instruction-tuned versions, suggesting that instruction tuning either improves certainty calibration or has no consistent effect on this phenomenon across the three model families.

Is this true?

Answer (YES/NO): NO